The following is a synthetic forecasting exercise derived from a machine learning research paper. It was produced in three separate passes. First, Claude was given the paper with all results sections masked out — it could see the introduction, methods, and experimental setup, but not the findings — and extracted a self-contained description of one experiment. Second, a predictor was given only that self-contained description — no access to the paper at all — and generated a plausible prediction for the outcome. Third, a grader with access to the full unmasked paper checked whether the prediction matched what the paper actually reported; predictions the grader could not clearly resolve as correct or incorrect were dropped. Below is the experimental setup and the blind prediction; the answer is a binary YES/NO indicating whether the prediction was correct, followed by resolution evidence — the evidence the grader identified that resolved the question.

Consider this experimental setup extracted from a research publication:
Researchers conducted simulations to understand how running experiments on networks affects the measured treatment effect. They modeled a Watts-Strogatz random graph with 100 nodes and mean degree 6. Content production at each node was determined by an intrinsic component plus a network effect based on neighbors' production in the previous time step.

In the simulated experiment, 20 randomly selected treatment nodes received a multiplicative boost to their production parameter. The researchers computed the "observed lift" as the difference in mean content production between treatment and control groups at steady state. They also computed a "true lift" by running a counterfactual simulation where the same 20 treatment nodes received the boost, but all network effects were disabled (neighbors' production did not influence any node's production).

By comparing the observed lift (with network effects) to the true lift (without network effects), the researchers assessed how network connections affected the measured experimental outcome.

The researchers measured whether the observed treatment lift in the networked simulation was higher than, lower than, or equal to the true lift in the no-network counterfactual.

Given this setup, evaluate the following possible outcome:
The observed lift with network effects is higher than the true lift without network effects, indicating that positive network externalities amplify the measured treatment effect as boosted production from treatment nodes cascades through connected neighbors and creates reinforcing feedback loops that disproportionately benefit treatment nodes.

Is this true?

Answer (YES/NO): NO